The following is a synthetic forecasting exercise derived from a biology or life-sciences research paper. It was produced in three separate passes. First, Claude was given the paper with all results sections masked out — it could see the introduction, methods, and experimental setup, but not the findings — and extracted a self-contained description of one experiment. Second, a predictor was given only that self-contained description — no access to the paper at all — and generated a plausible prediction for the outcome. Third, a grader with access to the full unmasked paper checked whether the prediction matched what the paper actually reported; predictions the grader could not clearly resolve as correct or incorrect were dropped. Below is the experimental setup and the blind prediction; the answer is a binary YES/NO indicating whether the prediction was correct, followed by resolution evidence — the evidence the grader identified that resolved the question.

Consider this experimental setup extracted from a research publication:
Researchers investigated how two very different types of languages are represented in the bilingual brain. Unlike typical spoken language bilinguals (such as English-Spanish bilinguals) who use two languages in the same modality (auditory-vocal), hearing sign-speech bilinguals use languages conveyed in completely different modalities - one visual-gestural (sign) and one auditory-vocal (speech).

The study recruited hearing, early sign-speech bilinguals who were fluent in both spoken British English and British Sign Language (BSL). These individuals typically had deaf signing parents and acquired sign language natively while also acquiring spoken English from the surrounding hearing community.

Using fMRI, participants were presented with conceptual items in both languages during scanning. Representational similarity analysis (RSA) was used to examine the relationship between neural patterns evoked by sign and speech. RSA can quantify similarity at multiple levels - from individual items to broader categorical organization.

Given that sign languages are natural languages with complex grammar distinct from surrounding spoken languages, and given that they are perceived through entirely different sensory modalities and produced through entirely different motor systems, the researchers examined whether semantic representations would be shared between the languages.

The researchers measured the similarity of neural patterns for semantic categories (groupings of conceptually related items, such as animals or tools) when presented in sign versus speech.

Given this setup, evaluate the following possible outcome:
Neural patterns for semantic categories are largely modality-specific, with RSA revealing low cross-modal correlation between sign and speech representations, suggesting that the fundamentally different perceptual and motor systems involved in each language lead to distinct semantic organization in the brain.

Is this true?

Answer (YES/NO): NO